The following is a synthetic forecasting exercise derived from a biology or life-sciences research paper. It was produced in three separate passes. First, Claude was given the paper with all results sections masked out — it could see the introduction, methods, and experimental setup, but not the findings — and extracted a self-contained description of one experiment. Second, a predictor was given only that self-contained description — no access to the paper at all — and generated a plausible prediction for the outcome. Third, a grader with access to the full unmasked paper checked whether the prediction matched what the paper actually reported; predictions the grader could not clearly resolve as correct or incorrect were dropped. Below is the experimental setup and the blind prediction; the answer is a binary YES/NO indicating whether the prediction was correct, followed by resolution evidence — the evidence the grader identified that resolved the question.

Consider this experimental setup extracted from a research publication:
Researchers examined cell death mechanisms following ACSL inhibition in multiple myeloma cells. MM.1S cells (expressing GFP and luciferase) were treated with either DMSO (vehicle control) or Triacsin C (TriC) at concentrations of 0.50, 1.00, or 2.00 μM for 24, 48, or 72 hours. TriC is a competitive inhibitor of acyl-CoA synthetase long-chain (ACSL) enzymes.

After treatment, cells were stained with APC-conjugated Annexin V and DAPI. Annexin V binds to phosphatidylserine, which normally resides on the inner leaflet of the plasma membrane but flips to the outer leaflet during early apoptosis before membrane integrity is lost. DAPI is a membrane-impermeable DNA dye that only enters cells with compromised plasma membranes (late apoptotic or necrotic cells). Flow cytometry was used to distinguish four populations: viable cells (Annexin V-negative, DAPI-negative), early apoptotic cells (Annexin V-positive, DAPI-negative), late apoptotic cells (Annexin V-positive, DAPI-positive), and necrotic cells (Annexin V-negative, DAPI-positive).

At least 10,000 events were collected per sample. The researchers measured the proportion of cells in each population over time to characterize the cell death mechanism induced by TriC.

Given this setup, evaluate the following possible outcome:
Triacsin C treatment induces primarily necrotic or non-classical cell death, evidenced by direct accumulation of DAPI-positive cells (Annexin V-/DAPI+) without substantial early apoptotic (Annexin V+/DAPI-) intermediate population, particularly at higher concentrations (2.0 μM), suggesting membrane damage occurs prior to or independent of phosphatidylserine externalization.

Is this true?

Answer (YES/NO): NO